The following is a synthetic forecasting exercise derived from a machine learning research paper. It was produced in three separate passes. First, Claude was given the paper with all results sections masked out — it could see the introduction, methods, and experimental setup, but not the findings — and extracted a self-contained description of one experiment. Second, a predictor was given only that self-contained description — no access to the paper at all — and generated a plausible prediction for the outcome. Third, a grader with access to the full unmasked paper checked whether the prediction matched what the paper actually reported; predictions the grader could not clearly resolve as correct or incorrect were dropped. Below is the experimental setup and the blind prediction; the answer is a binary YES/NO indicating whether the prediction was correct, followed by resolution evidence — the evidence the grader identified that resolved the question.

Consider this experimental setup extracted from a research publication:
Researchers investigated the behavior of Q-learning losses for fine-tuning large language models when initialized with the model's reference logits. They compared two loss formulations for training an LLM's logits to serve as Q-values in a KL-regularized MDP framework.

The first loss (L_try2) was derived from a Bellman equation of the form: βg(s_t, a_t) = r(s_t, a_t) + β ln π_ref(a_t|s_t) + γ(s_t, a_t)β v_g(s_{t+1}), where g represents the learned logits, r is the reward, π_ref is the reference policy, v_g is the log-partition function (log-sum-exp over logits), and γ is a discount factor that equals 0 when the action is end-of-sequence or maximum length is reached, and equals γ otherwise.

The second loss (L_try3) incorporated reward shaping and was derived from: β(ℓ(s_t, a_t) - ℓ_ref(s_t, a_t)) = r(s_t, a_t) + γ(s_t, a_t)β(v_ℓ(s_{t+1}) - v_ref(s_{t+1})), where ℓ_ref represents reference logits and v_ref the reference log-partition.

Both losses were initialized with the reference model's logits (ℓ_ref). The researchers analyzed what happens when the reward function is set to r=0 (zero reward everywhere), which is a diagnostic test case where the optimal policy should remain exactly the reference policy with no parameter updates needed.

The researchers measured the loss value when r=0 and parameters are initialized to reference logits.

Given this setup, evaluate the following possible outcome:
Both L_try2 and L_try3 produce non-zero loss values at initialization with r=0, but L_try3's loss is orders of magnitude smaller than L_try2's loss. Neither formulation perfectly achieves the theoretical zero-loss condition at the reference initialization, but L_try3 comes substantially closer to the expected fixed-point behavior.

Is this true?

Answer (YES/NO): NO